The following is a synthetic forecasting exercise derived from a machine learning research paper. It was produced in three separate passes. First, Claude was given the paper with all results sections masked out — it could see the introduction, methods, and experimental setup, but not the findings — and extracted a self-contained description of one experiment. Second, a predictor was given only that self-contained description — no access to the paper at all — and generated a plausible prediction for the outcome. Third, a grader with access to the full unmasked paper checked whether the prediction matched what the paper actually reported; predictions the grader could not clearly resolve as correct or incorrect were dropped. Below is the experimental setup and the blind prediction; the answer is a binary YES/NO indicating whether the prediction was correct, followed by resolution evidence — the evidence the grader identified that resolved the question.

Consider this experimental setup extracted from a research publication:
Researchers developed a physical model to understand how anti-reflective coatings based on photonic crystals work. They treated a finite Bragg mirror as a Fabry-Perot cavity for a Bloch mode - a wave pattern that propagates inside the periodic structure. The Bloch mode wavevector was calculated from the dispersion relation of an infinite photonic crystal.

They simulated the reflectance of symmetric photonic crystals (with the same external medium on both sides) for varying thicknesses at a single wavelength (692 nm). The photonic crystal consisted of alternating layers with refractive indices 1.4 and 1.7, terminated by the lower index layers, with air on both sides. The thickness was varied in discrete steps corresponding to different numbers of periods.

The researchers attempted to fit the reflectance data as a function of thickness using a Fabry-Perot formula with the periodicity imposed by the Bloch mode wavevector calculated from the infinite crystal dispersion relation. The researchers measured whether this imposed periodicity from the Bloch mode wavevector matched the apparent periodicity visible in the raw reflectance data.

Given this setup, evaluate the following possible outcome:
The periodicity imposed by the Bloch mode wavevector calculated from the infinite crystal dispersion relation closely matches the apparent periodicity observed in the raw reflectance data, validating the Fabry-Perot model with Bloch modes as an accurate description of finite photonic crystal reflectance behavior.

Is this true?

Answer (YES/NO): NO